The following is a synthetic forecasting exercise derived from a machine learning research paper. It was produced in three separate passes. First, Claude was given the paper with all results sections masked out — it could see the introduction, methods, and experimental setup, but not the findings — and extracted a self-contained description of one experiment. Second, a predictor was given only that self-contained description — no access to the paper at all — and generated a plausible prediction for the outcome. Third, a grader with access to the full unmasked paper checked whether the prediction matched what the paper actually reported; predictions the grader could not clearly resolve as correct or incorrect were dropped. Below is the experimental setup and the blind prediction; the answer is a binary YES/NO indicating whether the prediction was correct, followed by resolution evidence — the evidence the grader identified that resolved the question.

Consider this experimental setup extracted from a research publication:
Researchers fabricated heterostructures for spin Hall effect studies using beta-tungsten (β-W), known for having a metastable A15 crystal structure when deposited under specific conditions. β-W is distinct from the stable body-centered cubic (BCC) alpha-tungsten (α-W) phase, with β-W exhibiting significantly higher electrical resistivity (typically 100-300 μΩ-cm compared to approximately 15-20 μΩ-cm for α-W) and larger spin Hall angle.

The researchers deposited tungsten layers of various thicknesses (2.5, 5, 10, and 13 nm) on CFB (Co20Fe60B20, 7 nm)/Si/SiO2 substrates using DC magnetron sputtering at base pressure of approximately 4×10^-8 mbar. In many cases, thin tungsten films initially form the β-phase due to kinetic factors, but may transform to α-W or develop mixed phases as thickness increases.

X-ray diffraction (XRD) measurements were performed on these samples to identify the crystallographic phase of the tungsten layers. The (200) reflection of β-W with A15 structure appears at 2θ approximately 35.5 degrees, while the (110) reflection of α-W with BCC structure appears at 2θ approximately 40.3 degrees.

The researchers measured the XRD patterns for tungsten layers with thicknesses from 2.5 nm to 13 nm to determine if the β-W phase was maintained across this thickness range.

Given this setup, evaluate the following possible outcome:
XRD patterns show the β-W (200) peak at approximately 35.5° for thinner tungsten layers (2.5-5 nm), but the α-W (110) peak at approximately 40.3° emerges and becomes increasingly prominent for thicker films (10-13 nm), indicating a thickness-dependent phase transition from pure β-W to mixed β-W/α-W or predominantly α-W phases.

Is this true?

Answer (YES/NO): NO